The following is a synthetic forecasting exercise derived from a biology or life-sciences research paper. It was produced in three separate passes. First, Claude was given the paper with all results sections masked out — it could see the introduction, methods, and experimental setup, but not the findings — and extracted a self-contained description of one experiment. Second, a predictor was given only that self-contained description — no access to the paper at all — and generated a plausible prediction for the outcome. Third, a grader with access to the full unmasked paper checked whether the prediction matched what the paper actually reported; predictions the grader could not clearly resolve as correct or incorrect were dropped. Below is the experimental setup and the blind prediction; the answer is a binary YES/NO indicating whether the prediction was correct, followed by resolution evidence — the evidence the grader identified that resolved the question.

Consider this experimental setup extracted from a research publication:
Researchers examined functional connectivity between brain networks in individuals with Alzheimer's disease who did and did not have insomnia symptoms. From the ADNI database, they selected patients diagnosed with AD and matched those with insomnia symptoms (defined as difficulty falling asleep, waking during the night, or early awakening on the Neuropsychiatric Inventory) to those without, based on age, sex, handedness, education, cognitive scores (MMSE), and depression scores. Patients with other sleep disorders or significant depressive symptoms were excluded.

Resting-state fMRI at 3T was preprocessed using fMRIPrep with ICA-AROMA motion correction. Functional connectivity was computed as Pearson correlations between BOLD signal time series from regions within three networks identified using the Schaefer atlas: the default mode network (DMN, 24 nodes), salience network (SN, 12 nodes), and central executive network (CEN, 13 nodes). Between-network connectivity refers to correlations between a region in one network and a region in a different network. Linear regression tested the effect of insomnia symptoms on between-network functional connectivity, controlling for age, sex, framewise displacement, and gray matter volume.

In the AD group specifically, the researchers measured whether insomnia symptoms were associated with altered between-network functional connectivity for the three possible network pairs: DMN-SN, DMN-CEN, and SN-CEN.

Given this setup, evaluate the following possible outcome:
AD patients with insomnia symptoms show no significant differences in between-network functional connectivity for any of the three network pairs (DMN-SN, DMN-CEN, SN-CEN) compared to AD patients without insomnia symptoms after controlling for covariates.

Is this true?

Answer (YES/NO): NO